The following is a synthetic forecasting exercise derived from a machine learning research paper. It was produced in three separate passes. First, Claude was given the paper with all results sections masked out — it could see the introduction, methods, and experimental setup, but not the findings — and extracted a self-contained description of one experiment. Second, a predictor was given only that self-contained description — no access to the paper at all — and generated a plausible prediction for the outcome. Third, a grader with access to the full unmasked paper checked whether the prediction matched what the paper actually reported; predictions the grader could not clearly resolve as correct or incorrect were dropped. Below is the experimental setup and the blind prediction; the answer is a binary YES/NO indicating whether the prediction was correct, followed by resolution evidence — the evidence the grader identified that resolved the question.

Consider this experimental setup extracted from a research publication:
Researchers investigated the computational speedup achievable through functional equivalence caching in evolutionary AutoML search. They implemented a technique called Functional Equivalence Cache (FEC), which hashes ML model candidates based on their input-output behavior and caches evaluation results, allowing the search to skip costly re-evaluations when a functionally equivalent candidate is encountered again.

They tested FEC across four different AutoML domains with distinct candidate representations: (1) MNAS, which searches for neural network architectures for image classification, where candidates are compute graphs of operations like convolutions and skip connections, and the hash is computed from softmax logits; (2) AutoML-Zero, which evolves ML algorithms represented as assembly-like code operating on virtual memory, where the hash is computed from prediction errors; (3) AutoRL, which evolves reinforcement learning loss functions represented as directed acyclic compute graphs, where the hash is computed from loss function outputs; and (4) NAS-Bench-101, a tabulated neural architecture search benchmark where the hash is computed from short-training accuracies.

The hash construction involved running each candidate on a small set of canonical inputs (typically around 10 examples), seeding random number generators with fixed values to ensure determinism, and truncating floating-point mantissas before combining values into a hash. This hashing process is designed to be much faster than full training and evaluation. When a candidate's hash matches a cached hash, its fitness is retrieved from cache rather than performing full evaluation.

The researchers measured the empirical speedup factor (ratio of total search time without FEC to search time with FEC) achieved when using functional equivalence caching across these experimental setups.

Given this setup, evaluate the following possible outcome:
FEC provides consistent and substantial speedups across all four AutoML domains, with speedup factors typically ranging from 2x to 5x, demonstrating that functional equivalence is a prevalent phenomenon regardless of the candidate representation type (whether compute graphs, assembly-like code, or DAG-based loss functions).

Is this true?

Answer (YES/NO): NO